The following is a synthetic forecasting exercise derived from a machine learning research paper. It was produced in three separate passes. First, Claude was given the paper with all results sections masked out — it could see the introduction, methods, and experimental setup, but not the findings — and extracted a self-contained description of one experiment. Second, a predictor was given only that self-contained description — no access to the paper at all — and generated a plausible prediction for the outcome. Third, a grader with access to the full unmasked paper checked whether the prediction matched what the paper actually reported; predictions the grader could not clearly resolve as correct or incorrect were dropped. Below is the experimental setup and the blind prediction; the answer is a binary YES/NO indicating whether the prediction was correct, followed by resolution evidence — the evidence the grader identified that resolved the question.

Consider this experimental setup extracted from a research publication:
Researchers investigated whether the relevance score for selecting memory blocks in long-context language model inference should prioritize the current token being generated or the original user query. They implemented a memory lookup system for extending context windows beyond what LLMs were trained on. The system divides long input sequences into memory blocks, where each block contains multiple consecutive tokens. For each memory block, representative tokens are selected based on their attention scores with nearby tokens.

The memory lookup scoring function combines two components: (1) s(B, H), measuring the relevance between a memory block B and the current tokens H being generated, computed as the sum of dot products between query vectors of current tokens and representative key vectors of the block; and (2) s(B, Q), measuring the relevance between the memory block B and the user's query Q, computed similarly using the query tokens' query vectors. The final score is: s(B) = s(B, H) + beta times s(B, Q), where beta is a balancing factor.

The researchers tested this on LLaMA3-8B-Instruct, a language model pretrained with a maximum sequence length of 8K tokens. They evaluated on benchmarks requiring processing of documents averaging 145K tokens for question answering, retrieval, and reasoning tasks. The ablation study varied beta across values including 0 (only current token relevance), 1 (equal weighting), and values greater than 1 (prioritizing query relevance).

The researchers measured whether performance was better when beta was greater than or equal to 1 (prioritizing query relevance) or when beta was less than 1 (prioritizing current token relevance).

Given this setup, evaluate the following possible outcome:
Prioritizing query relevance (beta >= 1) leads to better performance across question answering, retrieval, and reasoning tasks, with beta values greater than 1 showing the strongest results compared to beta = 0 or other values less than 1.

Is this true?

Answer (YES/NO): YES